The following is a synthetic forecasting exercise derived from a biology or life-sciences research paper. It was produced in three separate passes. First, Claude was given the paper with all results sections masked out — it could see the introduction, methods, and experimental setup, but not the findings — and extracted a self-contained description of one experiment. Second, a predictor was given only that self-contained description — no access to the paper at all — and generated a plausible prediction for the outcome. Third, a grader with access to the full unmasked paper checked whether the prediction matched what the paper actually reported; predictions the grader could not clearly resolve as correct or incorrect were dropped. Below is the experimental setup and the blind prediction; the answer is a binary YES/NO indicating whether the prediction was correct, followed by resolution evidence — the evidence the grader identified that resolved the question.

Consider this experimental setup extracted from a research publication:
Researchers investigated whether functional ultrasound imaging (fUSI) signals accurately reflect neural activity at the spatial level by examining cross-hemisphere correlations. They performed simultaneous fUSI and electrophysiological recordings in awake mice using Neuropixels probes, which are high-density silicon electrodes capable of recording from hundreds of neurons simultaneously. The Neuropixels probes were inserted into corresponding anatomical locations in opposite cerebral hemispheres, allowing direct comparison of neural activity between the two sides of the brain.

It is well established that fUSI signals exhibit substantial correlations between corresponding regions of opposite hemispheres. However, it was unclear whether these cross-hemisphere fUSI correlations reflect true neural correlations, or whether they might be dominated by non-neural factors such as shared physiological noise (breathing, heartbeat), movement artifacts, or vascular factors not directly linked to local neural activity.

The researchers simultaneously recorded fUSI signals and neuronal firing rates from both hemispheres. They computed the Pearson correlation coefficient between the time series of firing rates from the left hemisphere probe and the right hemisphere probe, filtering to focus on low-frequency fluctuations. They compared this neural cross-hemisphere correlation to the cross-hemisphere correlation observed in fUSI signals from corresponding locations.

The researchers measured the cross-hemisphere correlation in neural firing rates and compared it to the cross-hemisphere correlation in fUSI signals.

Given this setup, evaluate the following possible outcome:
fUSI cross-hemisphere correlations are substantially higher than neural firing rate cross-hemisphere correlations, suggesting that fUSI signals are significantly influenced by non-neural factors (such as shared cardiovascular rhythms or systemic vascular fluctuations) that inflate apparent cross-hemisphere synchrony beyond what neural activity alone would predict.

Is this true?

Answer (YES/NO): NO